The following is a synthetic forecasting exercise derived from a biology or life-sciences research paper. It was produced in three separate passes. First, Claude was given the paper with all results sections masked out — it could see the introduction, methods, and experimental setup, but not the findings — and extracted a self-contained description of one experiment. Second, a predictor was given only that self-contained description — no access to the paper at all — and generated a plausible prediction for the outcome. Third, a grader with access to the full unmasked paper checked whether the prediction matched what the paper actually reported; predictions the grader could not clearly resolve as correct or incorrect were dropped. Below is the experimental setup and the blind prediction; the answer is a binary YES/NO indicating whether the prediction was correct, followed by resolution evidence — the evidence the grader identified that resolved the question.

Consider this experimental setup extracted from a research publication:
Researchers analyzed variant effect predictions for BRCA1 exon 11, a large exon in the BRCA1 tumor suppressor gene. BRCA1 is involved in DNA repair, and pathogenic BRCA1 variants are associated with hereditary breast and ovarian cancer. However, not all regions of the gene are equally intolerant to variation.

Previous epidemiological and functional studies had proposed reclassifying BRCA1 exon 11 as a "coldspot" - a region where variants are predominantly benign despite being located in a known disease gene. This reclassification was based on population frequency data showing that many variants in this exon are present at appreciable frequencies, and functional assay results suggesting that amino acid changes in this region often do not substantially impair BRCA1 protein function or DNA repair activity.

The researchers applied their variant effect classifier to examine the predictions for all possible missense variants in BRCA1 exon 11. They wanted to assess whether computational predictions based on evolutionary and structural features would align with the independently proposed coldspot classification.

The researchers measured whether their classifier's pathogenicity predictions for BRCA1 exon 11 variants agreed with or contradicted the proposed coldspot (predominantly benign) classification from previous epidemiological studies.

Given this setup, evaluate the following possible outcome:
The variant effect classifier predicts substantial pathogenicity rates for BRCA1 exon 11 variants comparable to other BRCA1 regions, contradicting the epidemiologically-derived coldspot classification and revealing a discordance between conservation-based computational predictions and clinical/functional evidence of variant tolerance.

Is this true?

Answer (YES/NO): NO